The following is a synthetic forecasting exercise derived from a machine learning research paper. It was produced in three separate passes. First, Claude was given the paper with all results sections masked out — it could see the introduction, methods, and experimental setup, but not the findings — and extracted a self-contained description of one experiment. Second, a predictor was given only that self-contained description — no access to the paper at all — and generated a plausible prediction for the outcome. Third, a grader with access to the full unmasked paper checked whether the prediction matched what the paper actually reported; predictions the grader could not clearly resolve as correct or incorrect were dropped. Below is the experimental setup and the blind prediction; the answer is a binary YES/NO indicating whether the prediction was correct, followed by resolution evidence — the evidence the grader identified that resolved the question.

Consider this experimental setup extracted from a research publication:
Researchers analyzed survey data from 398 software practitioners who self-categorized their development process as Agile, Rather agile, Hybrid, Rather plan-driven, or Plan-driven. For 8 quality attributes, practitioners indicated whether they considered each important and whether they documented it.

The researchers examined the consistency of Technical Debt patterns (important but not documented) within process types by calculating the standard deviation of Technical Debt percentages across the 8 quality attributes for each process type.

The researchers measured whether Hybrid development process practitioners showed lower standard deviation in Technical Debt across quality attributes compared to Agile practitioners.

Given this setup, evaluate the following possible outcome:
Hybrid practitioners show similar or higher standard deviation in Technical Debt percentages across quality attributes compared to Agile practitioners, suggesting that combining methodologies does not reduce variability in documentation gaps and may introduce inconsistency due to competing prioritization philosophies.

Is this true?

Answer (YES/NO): NO